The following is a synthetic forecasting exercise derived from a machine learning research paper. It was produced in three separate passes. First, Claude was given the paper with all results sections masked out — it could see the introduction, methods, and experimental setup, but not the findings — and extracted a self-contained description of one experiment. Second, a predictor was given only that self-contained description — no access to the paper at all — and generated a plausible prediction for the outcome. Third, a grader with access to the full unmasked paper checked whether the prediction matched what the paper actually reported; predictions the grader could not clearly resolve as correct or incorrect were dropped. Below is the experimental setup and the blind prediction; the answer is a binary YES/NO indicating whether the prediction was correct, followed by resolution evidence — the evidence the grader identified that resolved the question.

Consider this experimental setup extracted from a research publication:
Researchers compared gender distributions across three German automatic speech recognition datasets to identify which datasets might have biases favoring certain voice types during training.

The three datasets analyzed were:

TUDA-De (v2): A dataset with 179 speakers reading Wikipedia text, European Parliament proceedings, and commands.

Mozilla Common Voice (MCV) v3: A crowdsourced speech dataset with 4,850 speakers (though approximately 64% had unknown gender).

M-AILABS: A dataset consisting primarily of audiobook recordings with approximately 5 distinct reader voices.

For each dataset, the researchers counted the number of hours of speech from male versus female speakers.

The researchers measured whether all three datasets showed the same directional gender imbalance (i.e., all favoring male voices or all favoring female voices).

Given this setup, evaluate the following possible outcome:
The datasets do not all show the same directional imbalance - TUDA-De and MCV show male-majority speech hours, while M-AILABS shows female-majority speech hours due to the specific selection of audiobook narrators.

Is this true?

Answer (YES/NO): YES